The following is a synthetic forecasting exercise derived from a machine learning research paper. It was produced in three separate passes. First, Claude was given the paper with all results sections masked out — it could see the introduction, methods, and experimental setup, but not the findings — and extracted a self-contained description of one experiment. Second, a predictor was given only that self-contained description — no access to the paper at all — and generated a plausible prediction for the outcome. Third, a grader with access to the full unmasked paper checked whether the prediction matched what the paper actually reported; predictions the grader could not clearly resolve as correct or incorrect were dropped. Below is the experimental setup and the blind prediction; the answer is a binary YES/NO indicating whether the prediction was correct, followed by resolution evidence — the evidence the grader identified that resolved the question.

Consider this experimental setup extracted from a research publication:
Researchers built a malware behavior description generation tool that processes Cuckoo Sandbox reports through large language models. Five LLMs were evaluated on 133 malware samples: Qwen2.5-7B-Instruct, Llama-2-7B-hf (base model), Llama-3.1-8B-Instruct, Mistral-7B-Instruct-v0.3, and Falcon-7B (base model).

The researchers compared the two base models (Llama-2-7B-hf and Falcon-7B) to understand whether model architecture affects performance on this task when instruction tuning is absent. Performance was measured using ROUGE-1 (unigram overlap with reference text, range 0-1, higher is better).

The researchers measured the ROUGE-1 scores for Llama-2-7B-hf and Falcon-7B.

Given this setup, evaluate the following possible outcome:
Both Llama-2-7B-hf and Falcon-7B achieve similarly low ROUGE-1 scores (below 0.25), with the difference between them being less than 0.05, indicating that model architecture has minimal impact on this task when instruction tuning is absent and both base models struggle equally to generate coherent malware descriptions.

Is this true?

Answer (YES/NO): YES